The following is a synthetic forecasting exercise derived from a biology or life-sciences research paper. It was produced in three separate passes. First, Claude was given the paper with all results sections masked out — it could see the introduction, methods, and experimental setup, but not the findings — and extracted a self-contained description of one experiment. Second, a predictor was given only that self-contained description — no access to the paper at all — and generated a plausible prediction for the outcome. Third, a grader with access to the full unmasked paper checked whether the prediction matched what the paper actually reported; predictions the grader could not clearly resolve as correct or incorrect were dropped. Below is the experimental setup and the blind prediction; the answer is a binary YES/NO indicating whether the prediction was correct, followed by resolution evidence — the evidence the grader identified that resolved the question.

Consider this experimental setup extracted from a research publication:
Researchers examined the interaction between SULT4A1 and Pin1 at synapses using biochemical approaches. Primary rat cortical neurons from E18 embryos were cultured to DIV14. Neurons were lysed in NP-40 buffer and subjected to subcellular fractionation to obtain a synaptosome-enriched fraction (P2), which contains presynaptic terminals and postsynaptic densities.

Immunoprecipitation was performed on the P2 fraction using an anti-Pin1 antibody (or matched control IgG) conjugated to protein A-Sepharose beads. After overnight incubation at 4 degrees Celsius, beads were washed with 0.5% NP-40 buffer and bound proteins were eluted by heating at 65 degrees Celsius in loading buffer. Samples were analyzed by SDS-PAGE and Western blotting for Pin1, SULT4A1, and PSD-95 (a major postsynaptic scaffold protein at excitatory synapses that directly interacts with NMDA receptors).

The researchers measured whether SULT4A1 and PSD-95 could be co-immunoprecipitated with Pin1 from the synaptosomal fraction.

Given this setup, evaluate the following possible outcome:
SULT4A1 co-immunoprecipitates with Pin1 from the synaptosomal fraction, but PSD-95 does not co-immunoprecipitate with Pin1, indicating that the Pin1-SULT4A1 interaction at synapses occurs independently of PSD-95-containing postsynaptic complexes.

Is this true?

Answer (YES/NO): NO